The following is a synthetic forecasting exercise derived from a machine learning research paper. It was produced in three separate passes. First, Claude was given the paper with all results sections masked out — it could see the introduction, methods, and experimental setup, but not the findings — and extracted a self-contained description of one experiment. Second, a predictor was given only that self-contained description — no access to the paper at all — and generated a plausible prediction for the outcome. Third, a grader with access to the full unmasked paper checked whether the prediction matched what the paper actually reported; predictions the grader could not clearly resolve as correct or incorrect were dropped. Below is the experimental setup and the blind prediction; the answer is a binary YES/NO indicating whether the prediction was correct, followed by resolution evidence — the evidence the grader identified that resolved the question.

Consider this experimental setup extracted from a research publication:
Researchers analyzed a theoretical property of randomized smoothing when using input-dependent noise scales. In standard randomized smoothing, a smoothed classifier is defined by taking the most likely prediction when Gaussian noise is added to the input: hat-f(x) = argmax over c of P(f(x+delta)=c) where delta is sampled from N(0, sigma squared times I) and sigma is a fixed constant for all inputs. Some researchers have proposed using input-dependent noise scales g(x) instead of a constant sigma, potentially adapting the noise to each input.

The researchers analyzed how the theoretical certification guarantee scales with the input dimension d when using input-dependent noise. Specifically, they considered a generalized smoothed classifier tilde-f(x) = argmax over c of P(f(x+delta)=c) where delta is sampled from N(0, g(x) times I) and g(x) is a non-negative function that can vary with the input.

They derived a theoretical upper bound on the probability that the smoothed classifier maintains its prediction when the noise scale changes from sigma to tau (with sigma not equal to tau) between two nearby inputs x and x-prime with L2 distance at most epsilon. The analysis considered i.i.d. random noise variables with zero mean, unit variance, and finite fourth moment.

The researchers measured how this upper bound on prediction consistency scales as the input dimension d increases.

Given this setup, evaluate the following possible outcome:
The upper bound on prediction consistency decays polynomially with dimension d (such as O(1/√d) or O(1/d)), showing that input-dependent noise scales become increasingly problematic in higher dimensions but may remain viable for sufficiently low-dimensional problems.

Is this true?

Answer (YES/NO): YES